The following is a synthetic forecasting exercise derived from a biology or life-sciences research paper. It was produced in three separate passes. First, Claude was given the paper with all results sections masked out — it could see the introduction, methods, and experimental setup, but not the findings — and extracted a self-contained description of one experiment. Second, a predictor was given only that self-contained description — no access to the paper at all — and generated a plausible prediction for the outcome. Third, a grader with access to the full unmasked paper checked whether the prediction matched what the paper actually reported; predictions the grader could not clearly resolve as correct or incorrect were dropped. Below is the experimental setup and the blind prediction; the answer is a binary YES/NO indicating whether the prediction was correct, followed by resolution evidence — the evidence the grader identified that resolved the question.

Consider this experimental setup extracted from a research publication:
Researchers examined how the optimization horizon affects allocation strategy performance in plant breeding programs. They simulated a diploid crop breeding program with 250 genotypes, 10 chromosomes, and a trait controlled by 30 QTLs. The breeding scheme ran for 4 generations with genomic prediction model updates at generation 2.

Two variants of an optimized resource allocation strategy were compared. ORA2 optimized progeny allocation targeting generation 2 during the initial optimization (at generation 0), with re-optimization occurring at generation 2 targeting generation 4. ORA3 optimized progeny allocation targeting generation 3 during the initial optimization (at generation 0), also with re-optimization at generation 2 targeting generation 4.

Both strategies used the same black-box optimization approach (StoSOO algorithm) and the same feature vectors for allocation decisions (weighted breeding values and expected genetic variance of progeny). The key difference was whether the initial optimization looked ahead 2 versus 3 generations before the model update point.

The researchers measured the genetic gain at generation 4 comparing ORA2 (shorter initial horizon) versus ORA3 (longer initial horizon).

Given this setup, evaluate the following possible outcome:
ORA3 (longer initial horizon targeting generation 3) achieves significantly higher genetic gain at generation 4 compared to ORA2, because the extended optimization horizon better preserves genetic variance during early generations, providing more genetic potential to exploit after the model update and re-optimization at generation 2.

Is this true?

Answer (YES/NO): NO